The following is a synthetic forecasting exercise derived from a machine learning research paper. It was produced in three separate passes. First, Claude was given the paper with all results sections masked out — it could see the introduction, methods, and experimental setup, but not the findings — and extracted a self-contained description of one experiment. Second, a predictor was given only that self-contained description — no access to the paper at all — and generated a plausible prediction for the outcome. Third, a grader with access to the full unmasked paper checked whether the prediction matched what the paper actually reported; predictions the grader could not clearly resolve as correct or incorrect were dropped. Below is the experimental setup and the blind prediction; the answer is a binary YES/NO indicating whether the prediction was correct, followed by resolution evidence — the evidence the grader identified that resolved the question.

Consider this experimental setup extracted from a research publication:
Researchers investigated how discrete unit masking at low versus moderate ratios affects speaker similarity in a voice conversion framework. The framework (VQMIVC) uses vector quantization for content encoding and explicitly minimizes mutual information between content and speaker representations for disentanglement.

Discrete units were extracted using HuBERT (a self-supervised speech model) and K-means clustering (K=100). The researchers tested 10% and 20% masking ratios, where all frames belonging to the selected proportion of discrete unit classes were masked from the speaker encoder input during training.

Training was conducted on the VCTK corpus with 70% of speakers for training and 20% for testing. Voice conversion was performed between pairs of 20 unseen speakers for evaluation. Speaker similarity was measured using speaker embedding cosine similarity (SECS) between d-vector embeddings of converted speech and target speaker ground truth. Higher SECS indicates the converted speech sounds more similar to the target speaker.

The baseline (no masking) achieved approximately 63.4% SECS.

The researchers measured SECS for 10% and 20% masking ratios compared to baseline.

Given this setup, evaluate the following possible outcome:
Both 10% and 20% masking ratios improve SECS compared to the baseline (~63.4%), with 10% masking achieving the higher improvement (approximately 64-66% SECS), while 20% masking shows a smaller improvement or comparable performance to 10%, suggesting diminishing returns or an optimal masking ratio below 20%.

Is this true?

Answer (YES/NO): NO